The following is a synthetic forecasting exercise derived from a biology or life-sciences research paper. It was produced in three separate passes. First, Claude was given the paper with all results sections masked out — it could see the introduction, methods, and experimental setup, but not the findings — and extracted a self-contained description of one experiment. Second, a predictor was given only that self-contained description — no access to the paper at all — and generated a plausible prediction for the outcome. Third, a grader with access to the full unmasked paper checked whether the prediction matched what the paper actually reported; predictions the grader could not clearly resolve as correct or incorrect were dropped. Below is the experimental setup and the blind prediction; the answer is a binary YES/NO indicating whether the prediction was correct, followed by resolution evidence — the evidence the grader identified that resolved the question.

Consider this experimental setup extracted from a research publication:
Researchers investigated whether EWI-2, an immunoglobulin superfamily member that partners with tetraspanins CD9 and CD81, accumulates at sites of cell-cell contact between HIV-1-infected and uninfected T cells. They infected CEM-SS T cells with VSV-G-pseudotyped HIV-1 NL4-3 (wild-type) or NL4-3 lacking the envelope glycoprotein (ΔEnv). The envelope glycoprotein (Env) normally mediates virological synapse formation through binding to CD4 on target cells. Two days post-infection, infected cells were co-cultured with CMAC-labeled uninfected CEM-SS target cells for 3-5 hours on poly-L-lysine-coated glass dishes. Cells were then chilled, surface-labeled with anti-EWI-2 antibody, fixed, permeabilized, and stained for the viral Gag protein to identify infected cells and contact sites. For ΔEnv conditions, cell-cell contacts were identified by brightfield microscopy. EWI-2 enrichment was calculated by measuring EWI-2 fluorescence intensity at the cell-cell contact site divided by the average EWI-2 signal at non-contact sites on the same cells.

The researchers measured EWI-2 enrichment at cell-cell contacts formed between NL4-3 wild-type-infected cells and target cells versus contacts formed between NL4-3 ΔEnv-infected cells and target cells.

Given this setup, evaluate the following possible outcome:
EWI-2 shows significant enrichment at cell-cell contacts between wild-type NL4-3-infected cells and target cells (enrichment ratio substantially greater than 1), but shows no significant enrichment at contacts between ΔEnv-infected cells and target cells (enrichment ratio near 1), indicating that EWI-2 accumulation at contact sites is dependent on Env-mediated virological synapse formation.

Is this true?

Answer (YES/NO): YES